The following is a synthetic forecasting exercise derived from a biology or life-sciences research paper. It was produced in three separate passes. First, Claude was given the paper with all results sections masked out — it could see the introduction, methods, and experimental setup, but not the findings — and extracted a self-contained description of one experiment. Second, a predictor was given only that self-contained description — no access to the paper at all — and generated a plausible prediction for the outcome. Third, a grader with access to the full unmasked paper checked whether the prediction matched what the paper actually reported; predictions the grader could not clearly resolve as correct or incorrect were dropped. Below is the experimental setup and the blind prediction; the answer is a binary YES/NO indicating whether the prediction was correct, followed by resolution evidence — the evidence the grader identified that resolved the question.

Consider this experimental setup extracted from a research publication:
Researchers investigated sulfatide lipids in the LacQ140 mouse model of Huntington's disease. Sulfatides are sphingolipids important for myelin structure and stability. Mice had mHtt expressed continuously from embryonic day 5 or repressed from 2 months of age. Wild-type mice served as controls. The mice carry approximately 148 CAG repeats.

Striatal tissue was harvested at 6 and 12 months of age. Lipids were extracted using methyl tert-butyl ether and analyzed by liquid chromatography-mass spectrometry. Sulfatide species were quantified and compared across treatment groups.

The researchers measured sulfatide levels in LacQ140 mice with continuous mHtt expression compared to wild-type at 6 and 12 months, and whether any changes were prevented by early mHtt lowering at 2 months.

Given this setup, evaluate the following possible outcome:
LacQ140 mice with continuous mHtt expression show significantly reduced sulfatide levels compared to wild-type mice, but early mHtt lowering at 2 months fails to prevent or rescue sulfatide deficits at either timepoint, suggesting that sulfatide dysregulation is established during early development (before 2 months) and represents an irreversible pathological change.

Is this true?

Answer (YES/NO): NO